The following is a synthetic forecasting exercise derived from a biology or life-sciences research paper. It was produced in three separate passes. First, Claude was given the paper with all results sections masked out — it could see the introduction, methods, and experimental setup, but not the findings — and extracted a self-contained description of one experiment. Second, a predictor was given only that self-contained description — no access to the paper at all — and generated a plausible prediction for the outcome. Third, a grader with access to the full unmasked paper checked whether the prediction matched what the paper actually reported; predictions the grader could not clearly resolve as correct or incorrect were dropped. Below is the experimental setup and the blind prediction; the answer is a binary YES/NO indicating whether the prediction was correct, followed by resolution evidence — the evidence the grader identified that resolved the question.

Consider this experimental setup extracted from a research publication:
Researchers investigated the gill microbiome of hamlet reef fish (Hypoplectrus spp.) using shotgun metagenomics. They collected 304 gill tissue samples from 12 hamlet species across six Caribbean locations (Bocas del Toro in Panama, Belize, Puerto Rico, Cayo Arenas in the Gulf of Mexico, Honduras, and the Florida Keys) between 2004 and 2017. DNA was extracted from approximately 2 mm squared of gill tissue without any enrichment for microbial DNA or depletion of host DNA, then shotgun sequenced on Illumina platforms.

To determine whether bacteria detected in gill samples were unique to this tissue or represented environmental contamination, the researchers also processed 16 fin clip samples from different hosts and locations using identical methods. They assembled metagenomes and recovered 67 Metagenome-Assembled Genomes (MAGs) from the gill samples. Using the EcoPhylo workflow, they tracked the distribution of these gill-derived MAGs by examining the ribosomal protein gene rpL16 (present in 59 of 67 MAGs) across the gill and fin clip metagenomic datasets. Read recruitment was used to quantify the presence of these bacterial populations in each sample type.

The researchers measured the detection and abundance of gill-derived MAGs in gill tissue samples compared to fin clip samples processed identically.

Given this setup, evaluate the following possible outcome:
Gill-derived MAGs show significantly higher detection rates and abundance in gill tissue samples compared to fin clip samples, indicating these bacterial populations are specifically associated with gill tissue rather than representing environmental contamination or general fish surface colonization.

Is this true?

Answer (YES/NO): YES